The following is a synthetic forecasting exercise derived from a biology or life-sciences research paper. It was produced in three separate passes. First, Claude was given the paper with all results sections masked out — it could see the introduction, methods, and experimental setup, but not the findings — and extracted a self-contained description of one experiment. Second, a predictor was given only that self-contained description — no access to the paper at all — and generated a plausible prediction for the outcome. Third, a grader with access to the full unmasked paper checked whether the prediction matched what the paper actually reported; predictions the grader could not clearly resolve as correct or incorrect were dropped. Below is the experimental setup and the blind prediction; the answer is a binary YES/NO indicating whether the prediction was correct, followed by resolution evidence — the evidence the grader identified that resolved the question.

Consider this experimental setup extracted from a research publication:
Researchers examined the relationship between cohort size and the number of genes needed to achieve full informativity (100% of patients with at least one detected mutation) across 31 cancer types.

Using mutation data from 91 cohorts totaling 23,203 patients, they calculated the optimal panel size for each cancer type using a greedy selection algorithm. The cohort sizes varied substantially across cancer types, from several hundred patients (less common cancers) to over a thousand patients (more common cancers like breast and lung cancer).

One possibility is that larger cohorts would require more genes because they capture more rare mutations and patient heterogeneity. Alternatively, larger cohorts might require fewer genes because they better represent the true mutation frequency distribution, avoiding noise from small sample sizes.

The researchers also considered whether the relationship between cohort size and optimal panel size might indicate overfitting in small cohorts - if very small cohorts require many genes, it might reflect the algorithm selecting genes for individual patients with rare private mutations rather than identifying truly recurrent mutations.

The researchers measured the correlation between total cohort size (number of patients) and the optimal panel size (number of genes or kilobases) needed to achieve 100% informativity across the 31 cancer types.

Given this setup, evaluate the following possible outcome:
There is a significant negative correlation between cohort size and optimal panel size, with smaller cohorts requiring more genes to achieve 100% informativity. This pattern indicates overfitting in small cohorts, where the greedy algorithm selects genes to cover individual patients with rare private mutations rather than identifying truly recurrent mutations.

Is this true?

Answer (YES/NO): NO